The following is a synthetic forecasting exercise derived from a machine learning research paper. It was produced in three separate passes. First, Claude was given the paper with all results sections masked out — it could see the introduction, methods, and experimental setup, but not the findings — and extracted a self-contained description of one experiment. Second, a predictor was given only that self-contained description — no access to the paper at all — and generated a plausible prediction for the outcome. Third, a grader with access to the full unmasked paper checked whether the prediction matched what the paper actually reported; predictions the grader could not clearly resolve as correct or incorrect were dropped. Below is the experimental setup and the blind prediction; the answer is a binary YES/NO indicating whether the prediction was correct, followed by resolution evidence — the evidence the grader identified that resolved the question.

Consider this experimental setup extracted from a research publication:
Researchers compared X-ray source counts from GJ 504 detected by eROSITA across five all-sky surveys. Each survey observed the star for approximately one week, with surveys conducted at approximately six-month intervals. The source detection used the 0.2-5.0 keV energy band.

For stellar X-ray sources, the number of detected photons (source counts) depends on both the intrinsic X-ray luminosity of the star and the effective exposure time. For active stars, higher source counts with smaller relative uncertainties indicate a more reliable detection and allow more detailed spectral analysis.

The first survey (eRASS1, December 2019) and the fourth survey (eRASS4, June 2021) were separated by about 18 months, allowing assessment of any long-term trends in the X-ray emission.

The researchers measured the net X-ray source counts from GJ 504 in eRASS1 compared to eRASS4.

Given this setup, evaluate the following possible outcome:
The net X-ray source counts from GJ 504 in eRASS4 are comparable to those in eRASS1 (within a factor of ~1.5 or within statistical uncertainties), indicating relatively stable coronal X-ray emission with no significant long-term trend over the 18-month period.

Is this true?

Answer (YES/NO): NO